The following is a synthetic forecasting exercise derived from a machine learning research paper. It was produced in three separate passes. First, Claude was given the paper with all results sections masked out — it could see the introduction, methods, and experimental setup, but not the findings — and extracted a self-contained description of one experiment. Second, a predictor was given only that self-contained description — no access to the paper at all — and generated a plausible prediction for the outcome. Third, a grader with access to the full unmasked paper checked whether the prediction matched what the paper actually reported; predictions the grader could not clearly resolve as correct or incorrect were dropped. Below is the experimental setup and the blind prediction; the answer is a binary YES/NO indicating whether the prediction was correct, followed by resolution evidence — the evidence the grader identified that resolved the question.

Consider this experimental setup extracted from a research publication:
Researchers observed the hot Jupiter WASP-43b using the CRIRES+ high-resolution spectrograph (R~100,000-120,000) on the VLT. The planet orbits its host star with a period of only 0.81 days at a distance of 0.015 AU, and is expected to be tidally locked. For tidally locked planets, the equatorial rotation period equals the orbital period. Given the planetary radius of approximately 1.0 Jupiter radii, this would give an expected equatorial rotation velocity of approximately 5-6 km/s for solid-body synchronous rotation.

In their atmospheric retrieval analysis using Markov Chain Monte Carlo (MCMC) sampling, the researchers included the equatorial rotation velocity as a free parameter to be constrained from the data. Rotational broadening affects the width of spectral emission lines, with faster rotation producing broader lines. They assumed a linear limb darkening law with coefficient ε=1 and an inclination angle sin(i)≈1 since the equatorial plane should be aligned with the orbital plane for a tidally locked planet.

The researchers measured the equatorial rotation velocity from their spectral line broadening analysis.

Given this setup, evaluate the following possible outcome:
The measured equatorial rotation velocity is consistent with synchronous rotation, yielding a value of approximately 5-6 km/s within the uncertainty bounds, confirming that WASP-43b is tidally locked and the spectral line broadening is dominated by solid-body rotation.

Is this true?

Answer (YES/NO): NO